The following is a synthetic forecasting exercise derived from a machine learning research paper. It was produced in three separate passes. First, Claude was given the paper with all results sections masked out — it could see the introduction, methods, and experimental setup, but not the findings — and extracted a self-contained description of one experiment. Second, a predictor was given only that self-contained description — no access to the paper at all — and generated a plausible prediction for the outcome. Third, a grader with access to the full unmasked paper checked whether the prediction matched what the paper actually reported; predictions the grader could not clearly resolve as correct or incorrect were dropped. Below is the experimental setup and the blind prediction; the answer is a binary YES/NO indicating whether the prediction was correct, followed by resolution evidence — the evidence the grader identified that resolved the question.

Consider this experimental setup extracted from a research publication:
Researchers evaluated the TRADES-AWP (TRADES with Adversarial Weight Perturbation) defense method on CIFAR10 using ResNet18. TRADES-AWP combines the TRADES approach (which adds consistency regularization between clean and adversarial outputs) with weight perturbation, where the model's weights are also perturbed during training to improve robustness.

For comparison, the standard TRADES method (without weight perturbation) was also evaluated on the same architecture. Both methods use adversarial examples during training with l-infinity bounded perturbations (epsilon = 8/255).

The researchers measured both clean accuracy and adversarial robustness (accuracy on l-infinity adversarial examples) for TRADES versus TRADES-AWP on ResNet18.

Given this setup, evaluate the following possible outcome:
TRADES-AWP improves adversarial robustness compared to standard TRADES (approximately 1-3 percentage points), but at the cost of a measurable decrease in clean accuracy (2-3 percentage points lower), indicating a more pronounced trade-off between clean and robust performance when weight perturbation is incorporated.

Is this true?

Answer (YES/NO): NO